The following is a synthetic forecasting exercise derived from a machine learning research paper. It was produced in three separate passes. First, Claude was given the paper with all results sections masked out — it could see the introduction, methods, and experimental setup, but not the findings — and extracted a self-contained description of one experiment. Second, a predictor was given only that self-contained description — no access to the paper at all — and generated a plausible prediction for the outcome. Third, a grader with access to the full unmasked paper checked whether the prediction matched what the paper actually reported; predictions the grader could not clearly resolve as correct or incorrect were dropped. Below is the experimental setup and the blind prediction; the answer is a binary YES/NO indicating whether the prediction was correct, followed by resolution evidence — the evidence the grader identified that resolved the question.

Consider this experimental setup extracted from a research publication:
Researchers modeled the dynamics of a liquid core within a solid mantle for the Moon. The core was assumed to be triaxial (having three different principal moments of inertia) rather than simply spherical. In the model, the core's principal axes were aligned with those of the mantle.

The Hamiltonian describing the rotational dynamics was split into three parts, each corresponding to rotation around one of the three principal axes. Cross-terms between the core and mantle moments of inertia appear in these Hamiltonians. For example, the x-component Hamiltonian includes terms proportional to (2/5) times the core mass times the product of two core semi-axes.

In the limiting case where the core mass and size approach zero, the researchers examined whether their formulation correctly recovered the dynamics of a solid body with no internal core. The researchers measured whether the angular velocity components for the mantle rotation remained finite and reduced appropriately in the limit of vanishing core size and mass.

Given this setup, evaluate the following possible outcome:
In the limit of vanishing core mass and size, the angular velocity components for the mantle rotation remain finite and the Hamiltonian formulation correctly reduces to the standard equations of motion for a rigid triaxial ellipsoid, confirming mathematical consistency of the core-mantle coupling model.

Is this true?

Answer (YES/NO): YES